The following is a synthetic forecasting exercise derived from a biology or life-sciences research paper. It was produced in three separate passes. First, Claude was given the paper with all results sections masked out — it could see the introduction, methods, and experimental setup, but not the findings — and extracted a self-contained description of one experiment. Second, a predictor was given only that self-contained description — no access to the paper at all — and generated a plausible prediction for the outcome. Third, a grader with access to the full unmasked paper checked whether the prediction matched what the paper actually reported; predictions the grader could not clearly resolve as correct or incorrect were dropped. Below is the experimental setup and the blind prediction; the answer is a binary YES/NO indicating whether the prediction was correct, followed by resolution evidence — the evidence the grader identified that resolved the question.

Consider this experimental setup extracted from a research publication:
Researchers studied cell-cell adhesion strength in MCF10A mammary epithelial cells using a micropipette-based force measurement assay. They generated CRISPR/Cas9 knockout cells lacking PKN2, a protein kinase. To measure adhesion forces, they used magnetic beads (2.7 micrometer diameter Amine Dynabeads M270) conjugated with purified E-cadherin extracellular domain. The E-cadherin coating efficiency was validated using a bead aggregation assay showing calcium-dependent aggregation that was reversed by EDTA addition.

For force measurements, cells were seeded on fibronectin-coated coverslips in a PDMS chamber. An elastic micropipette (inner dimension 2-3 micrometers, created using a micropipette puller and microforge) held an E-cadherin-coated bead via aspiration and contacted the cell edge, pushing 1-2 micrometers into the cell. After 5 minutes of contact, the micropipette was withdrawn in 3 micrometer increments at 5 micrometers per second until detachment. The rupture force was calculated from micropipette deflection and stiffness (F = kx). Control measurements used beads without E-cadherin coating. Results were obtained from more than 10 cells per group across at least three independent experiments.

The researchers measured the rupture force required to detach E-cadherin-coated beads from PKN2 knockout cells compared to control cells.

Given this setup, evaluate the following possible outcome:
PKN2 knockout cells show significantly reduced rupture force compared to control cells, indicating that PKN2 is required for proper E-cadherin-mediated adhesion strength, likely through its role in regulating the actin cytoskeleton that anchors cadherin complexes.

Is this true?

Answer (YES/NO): YES